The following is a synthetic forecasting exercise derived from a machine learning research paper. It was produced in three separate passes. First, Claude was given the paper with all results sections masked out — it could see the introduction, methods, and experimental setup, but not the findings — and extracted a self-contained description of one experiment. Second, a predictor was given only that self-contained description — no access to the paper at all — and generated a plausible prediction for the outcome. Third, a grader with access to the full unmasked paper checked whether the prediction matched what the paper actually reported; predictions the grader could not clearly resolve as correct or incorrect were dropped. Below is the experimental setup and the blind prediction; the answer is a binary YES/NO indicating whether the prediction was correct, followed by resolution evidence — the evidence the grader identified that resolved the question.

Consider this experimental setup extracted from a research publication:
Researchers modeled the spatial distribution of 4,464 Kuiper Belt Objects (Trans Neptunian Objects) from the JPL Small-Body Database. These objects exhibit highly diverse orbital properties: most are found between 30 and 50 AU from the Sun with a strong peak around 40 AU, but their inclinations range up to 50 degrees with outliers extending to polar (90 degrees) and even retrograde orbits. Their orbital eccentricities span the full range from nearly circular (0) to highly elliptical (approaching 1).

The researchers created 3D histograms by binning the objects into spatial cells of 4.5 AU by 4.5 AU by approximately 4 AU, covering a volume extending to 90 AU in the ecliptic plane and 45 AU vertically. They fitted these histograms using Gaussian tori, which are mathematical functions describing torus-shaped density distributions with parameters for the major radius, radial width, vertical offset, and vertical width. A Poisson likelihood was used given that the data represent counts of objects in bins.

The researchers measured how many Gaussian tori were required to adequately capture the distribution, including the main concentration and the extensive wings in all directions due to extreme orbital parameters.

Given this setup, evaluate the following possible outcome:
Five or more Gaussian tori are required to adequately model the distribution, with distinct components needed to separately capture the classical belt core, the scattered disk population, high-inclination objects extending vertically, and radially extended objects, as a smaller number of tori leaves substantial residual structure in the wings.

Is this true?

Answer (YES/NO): NO